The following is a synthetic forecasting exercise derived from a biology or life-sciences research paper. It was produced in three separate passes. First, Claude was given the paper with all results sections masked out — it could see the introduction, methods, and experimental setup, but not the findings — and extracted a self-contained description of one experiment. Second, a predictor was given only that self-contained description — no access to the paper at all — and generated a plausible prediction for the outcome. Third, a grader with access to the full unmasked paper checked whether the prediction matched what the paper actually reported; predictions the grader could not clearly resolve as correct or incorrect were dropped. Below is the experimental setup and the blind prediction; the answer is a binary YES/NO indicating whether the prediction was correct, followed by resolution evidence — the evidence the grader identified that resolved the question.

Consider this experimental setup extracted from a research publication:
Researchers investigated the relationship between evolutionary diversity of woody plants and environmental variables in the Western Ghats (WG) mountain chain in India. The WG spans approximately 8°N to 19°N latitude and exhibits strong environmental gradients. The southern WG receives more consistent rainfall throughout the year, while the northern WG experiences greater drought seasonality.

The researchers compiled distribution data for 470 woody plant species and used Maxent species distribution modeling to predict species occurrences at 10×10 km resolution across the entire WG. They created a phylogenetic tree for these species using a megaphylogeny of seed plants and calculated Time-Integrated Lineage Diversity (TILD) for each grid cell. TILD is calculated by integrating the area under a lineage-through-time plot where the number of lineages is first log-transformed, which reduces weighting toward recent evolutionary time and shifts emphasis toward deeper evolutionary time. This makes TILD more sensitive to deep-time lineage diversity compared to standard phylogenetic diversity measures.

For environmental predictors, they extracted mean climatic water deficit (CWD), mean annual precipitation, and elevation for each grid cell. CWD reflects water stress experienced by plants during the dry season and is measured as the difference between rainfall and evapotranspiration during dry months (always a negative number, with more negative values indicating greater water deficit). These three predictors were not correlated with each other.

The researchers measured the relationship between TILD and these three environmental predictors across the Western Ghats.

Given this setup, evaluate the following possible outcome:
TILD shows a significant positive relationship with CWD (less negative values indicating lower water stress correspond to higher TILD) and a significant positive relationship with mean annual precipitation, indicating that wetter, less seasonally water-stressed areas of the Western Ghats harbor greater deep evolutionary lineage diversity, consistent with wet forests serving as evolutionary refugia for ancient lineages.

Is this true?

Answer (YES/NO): YES